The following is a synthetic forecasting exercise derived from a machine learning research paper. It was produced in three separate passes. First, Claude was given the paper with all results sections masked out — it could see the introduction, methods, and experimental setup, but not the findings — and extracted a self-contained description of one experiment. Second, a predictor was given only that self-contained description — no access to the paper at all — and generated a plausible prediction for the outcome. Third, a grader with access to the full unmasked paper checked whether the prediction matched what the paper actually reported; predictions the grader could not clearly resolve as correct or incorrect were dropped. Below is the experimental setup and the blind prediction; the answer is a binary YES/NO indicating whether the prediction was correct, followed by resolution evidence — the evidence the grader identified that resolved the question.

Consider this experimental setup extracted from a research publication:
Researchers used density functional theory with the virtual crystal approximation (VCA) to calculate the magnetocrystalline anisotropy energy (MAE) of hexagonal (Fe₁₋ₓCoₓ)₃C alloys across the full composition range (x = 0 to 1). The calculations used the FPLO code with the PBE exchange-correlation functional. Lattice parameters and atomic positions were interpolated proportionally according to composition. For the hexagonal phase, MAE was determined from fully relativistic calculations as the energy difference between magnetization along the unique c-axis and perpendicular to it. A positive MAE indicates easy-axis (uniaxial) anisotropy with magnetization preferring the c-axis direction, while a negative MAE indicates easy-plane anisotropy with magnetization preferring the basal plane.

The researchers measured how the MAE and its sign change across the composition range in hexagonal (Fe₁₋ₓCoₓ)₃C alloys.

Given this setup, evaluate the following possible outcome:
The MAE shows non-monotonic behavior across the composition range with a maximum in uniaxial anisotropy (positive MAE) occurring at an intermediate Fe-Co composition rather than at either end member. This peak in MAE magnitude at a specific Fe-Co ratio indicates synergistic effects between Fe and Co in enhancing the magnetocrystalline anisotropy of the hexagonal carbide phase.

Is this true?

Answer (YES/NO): YES